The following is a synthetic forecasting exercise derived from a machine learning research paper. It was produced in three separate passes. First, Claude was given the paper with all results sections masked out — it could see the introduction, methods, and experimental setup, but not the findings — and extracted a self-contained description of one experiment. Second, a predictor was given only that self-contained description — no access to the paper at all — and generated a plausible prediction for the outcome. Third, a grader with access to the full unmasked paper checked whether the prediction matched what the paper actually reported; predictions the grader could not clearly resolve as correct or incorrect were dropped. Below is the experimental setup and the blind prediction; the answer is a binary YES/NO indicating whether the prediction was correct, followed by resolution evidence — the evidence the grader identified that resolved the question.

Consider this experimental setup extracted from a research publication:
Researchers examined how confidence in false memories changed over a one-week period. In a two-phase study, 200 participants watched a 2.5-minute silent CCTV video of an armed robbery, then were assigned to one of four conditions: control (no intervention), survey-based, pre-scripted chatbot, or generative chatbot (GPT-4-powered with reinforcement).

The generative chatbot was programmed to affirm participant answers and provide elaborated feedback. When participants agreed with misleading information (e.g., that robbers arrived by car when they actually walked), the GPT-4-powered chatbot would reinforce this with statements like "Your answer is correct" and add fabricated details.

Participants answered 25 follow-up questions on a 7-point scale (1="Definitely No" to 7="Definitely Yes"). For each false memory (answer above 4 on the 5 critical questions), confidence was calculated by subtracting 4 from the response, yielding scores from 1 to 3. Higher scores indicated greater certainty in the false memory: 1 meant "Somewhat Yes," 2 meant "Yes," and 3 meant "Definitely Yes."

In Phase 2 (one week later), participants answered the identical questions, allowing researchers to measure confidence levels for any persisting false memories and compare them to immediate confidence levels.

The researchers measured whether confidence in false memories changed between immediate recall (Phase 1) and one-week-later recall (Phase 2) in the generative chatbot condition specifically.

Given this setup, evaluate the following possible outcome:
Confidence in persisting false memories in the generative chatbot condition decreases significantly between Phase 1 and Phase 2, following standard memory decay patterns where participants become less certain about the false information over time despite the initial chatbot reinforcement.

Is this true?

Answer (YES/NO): NO